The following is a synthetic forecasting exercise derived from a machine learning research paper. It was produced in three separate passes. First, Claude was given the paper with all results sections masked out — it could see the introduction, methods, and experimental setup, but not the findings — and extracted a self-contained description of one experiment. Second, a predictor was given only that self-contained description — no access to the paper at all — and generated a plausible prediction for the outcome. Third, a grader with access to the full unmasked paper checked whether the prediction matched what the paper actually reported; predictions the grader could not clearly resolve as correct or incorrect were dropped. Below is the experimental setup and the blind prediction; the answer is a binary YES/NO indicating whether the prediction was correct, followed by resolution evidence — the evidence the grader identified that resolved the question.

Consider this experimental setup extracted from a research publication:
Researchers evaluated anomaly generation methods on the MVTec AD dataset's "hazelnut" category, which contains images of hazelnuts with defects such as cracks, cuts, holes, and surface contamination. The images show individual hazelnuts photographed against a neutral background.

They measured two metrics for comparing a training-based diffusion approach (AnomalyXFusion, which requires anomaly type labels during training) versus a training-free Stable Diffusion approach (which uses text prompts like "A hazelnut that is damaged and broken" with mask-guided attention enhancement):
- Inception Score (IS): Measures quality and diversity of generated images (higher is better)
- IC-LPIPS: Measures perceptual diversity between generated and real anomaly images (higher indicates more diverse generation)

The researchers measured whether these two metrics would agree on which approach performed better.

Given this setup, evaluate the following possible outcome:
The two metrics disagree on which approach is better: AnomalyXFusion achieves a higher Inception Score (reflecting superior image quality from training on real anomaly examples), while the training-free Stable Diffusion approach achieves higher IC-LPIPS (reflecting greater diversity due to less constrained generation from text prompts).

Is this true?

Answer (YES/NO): YES